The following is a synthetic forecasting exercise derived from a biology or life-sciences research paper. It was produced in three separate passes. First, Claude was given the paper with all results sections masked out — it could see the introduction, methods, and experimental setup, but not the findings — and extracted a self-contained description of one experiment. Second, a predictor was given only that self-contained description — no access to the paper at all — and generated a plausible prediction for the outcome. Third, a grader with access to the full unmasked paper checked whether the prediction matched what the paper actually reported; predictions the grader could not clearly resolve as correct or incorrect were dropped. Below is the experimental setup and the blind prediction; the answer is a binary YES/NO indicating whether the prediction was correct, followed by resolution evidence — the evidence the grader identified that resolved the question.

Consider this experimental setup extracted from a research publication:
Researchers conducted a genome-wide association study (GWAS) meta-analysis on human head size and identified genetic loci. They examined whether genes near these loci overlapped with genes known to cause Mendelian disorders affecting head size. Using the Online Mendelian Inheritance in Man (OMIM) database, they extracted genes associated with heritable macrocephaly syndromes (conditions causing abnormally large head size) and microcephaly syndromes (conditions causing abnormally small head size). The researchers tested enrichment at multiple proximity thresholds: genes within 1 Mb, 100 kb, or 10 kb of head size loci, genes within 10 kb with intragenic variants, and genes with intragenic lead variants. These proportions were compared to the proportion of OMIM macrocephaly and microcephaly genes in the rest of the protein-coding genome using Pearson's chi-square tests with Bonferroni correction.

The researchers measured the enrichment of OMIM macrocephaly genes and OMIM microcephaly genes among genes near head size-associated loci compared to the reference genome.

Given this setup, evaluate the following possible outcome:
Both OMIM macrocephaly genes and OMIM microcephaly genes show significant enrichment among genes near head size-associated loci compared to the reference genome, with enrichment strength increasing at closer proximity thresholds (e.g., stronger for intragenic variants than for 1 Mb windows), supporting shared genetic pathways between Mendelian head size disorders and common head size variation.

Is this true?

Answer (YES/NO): NO